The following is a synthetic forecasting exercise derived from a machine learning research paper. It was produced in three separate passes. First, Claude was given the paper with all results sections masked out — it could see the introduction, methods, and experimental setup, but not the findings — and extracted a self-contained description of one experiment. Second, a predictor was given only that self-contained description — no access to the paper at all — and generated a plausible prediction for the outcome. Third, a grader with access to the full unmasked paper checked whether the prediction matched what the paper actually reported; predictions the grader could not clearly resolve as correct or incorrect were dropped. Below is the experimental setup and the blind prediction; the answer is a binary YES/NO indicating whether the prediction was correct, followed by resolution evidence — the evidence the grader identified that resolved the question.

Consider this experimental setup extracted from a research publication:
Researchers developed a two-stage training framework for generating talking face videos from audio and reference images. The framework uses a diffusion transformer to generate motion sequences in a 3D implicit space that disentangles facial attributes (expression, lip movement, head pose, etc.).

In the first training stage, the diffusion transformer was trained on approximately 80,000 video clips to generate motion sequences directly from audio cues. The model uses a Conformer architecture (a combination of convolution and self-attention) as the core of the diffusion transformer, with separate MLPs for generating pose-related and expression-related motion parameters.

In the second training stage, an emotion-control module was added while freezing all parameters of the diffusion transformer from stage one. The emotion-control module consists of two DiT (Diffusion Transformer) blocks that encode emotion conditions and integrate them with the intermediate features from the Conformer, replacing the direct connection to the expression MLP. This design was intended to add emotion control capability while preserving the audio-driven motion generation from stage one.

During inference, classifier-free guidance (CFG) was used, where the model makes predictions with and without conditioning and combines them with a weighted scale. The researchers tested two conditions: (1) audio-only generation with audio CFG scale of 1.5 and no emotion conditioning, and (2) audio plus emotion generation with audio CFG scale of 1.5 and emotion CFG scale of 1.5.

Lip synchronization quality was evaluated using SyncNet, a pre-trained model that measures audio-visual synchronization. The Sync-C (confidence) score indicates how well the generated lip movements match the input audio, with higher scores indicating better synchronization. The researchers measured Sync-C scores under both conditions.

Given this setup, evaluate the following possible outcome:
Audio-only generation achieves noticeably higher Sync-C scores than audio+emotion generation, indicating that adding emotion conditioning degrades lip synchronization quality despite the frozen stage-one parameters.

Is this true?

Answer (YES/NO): YES